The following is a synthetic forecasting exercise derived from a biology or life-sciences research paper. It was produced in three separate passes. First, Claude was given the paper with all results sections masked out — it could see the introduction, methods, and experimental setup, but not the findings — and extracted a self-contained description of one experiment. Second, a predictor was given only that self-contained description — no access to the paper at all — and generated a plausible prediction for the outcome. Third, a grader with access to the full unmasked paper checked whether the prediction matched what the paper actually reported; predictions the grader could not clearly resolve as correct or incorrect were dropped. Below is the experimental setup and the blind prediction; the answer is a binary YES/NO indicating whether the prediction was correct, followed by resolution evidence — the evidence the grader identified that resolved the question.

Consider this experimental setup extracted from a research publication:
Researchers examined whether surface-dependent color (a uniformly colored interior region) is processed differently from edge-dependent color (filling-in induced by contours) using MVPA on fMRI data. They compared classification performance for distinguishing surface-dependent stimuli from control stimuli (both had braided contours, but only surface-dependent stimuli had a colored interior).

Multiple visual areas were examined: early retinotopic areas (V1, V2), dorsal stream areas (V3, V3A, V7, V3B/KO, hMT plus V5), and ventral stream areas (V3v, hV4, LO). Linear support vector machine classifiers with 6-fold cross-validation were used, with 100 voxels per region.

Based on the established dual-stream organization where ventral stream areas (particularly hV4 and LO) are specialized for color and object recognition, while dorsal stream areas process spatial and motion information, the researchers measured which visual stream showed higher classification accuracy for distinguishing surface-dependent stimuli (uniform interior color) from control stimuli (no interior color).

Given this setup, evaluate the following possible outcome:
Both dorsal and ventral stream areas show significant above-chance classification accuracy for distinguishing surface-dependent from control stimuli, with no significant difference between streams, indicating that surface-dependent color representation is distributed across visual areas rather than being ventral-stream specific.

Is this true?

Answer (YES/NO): NO